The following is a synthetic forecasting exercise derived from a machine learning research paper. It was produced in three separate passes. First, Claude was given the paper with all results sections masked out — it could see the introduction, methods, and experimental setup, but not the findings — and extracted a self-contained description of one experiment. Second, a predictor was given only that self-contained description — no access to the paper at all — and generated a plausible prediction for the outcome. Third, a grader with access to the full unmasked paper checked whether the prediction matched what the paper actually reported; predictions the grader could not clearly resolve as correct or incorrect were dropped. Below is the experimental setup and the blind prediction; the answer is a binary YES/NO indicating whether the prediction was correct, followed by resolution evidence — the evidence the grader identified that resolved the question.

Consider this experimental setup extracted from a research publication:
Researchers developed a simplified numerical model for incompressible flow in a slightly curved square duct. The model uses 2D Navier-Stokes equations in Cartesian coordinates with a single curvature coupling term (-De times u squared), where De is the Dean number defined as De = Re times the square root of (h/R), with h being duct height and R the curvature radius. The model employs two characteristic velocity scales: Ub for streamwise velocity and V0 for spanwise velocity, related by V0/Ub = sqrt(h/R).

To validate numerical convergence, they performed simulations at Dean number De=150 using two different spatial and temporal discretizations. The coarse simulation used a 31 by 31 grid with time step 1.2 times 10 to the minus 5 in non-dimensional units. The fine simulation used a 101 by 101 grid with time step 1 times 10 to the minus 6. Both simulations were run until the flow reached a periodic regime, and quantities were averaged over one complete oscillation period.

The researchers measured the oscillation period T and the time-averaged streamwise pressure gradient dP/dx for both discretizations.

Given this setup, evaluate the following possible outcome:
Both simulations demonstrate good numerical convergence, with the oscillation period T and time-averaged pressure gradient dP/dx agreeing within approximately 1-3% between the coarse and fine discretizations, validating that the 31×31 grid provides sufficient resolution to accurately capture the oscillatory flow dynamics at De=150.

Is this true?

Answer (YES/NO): YES